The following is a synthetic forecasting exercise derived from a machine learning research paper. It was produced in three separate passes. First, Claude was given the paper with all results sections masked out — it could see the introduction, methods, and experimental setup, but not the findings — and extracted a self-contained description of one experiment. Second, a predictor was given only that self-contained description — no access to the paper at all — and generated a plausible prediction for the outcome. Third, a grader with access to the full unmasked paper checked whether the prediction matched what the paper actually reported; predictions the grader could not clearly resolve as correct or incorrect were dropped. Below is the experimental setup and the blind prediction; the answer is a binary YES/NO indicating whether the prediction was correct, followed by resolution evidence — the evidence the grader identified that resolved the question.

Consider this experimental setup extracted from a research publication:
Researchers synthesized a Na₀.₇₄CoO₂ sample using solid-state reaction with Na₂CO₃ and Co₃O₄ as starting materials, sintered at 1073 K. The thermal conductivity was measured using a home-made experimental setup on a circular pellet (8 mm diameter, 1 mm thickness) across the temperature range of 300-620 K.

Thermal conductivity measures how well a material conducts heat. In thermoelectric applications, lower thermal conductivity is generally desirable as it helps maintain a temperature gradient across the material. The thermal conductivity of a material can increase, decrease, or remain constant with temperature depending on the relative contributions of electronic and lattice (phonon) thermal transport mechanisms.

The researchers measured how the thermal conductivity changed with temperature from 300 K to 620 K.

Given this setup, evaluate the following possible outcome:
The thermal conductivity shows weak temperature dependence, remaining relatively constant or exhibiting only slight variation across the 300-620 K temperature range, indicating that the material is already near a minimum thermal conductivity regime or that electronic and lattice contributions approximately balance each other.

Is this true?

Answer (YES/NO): YES